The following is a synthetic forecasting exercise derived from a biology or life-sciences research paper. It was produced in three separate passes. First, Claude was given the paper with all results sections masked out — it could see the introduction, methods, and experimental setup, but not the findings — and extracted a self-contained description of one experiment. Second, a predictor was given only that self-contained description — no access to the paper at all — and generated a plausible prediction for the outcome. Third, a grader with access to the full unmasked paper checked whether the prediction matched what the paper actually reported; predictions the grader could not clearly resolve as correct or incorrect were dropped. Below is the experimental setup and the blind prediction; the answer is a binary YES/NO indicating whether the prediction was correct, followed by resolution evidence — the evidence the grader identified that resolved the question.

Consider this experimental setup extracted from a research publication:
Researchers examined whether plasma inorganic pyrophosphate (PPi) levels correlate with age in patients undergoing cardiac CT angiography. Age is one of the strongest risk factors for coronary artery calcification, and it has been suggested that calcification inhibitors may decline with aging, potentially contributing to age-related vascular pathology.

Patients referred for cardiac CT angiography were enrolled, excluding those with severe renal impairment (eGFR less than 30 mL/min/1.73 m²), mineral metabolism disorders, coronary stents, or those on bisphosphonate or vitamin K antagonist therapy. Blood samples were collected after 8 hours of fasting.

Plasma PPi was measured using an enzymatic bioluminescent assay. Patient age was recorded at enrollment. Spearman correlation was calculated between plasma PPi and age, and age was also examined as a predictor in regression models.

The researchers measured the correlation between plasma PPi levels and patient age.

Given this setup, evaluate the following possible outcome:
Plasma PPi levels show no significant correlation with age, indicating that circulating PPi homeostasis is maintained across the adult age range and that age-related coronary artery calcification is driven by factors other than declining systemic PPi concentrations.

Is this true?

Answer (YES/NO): YES